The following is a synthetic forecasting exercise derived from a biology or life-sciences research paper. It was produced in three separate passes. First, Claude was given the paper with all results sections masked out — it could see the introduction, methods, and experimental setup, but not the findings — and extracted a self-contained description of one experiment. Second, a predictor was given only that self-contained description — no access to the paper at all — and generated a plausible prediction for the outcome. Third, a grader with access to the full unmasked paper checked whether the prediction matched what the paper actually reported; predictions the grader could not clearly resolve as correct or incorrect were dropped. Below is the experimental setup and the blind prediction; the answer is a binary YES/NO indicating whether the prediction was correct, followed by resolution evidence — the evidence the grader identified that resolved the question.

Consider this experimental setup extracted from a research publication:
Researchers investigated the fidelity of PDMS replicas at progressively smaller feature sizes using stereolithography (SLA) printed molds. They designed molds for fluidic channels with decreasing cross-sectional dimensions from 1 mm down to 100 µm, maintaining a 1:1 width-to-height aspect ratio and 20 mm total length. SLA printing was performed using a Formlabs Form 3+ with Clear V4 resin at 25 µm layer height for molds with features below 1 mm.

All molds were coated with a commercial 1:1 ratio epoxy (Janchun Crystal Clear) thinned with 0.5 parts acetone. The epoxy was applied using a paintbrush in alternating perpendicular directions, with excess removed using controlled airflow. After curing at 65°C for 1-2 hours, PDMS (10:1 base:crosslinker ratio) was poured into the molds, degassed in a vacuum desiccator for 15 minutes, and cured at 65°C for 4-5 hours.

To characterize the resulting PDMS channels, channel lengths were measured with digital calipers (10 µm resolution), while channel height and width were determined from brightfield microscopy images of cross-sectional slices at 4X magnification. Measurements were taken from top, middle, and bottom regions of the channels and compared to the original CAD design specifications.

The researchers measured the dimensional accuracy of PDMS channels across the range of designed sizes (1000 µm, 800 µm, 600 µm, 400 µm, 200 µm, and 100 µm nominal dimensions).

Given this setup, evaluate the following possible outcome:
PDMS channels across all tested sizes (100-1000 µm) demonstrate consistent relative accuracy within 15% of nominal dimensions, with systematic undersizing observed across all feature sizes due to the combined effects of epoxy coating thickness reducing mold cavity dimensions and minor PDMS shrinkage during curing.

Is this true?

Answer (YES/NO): NO